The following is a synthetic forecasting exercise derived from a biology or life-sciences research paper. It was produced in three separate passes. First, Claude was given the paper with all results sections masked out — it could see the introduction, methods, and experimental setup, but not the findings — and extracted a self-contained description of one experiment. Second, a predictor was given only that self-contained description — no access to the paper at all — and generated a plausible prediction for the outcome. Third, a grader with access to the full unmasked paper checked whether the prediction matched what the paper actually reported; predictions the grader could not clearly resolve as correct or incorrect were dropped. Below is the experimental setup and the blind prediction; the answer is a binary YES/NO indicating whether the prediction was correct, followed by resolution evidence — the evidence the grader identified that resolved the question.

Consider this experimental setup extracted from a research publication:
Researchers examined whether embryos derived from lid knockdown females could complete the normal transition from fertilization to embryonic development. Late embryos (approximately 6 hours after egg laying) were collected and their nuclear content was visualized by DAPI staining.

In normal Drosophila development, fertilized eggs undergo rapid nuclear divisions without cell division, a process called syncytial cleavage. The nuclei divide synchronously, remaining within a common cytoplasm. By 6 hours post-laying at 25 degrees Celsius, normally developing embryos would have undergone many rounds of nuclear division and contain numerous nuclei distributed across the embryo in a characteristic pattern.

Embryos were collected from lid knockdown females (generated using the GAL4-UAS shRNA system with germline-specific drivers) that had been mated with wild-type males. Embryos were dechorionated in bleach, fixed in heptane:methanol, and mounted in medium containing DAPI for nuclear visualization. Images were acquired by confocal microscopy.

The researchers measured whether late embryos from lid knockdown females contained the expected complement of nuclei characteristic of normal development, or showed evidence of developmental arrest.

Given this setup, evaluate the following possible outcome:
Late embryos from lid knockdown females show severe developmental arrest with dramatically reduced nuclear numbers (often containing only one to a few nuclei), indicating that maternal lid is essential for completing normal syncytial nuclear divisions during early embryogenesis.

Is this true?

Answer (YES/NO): NO